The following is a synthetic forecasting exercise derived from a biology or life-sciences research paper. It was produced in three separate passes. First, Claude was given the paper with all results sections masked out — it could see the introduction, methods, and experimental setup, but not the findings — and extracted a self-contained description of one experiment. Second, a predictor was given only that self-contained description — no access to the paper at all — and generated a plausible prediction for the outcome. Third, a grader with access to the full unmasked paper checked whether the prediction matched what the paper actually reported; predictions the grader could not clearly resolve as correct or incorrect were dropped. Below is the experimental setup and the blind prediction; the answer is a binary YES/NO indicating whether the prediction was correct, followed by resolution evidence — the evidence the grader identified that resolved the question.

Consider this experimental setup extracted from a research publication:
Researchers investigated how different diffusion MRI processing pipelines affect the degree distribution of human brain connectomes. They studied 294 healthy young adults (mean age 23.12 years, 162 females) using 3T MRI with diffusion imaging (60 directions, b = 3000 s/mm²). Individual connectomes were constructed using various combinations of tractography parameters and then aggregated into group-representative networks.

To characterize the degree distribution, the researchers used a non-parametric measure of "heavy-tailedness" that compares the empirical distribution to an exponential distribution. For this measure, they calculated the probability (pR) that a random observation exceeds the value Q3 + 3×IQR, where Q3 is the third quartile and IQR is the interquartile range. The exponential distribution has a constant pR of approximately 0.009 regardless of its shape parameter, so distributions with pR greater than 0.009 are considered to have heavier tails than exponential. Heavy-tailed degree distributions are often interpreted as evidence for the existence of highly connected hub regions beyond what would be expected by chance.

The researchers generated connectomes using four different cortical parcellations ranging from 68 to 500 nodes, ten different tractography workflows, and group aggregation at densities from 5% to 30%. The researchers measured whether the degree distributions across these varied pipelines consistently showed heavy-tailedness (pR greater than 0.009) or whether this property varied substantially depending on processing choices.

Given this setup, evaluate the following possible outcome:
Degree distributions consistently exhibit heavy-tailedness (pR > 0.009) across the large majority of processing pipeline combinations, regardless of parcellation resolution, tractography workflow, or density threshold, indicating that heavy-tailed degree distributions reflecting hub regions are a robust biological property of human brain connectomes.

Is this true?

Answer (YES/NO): NO